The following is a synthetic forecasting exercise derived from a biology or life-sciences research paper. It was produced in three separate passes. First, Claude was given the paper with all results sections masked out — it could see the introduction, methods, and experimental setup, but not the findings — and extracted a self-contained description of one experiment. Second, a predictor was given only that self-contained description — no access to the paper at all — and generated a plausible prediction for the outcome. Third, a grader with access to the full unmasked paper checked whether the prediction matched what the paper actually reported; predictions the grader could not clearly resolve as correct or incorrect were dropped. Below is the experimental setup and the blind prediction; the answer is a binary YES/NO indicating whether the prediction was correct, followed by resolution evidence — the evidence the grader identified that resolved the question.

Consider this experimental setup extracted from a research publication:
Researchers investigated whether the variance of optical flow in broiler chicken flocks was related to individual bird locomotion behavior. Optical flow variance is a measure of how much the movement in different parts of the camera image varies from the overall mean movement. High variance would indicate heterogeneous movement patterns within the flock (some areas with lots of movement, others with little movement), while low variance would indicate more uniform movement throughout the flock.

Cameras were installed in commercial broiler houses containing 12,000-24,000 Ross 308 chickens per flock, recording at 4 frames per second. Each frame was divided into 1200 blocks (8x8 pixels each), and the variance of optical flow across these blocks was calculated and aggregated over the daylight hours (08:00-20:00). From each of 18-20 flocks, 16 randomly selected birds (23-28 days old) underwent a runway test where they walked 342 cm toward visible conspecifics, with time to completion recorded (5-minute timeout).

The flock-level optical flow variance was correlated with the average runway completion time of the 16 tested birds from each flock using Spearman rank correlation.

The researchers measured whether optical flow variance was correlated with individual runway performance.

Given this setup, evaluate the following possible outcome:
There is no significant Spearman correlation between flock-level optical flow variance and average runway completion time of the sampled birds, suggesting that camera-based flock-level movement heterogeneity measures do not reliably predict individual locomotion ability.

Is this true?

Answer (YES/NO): YES